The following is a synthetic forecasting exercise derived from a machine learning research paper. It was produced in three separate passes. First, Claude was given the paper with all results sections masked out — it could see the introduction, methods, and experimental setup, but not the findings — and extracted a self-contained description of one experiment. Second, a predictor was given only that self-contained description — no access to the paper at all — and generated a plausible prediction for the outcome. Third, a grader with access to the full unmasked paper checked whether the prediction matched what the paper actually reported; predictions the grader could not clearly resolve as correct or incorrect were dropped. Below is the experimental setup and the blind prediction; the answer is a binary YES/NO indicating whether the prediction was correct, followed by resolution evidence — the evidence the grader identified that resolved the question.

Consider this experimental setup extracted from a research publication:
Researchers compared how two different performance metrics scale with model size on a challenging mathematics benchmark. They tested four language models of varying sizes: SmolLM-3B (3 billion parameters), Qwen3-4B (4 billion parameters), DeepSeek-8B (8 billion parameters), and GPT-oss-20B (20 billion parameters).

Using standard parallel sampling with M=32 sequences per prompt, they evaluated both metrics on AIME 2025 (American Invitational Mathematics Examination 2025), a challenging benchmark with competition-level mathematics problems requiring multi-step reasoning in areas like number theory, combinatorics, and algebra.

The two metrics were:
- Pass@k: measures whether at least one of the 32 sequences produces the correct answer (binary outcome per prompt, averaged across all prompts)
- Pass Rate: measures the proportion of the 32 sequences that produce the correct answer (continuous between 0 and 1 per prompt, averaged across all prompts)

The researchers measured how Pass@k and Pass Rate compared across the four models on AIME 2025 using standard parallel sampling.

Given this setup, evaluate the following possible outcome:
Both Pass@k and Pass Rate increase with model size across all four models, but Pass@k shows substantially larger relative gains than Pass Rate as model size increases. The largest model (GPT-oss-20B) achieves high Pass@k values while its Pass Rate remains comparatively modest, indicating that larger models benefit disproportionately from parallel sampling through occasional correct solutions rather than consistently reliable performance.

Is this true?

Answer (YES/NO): NO